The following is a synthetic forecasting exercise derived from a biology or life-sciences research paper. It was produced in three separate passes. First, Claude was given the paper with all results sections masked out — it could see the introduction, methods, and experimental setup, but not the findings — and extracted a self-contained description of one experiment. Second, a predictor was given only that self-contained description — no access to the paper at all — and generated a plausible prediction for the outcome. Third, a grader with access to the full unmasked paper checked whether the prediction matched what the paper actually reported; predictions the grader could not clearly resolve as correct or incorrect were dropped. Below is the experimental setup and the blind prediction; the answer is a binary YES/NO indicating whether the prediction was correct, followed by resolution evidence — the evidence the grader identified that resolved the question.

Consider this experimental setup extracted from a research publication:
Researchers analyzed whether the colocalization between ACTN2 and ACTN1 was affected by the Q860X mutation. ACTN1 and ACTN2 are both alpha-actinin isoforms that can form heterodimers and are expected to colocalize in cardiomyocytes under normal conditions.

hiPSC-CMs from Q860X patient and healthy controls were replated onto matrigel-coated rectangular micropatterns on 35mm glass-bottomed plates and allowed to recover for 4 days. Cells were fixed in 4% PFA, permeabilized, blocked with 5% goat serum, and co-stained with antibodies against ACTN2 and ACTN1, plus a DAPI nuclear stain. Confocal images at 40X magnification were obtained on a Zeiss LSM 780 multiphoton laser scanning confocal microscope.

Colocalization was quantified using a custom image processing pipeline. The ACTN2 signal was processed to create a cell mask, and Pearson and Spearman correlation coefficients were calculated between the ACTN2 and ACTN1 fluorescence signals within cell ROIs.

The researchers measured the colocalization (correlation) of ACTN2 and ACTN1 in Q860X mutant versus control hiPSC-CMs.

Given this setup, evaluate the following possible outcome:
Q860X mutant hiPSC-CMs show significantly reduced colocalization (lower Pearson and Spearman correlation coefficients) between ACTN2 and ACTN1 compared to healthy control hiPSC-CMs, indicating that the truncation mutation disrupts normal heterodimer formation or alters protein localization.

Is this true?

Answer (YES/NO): NO